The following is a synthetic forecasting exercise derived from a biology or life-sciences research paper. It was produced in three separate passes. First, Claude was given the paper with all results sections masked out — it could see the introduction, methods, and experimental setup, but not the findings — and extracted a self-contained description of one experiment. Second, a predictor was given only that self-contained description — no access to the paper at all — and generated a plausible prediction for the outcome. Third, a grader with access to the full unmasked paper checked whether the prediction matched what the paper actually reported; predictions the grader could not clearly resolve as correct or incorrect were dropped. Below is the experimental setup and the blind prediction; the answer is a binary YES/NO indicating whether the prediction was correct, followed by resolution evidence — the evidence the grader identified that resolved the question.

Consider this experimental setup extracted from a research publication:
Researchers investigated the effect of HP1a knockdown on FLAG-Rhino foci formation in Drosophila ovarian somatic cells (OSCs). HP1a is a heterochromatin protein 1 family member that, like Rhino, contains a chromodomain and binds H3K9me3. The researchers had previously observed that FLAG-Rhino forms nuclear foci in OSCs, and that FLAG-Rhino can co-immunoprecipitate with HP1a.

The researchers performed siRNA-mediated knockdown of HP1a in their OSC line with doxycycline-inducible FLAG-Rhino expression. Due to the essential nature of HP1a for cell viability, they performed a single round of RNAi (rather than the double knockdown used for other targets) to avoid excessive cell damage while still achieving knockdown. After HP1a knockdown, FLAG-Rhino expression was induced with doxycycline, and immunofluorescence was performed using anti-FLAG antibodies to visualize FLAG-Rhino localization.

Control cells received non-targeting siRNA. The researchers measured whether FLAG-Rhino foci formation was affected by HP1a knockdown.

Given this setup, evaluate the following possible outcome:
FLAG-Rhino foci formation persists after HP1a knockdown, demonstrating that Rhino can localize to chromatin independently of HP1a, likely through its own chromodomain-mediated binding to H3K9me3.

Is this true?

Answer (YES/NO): NO